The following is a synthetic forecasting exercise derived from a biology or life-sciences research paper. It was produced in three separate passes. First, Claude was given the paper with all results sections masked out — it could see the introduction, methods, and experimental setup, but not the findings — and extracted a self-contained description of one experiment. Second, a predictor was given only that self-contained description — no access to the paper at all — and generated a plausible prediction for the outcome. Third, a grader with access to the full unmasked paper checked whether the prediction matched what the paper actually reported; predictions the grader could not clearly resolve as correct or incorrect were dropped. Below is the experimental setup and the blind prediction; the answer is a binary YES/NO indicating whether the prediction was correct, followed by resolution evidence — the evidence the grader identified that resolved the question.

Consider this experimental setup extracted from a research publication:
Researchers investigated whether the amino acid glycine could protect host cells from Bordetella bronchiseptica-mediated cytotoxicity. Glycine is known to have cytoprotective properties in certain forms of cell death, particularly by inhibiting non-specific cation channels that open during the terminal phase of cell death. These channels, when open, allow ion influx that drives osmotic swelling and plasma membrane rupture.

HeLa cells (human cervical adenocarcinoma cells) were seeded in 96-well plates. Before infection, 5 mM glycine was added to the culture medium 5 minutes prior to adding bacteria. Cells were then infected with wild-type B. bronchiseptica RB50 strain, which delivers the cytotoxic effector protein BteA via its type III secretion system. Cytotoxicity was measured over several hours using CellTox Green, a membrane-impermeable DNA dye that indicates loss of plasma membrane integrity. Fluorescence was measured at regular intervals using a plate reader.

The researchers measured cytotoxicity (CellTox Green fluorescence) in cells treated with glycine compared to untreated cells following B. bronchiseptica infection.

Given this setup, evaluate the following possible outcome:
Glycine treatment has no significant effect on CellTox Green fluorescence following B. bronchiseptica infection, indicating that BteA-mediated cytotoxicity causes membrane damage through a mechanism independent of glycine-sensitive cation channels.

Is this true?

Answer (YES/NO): NO